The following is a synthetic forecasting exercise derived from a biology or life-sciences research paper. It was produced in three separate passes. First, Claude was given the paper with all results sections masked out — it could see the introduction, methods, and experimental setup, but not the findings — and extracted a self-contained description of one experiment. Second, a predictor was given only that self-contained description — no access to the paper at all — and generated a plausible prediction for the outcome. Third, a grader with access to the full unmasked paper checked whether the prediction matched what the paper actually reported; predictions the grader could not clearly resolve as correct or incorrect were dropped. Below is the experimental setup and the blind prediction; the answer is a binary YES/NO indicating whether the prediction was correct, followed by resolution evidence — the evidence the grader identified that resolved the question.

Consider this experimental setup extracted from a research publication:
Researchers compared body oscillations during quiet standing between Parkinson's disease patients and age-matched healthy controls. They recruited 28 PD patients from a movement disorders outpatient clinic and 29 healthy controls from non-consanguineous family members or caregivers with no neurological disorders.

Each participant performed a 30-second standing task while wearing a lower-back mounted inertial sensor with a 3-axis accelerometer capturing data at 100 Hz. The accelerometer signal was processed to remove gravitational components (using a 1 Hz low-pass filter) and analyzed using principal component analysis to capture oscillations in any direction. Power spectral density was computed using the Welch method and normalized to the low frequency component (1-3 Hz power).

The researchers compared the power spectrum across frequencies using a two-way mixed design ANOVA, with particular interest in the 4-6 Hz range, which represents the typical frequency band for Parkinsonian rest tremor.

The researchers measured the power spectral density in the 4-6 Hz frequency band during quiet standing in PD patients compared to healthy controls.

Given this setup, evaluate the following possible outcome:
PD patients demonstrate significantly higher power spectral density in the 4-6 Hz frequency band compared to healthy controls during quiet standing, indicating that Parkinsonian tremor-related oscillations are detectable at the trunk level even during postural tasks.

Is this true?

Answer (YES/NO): YES